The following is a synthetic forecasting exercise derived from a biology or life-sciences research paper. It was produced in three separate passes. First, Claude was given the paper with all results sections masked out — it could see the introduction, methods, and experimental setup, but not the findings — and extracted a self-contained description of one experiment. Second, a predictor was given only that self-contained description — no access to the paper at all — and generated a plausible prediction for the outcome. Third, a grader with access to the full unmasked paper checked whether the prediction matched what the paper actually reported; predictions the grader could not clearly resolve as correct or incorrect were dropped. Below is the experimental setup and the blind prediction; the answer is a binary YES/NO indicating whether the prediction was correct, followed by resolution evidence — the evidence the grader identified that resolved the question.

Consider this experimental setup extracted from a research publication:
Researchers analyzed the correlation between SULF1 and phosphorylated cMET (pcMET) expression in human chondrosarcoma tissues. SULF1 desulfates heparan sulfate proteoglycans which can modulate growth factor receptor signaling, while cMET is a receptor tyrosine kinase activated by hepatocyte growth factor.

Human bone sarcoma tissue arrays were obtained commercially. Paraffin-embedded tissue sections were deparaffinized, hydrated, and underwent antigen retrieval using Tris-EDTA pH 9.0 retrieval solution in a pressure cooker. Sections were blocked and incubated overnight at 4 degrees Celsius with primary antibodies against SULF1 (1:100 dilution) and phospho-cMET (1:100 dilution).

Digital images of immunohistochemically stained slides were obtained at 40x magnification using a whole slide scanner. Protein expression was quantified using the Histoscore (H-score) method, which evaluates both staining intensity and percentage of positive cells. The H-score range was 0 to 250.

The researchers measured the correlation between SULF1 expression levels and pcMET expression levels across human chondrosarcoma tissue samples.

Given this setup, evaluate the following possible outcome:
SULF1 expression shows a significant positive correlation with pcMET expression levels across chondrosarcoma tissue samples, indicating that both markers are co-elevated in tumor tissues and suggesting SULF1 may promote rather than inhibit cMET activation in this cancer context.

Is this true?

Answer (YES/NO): NO